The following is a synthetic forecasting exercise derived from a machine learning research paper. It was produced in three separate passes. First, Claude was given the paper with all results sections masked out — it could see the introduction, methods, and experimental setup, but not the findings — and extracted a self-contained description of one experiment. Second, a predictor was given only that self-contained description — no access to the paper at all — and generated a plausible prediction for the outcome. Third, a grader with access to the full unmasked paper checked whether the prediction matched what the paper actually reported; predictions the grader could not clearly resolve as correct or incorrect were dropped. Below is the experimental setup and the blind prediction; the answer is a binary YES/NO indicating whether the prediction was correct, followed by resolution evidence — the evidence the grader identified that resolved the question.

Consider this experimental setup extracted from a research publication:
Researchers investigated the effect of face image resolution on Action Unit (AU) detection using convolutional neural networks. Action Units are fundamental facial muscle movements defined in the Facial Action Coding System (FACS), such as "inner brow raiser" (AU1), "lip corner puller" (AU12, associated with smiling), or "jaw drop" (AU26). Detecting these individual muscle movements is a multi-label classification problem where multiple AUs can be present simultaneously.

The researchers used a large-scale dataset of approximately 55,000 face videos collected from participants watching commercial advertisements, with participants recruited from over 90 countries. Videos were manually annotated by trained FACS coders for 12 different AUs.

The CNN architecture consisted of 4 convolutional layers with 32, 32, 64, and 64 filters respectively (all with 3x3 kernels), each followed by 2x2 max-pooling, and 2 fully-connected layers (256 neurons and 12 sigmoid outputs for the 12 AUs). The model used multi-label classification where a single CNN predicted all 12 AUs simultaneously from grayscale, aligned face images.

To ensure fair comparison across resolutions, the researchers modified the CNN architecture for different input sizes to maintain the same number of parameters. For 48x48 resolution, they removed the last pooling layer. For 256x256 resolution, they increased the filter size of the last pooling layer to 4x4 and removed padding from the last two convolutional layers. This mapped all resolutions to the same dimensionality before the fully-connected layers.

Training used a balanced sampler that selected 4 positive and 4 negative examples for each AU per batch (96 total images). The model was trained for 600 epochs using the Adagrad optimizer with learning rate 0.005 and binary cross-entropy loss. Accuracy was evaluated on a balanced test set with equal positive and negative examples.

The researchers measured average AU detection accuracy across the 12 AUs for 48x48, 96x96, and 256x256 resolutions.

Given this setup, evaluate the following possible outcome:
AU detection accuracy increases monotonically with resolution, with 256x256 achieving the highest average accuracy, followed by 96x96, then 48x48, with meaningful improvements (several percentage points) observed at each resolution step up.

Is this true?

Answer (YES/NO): NO